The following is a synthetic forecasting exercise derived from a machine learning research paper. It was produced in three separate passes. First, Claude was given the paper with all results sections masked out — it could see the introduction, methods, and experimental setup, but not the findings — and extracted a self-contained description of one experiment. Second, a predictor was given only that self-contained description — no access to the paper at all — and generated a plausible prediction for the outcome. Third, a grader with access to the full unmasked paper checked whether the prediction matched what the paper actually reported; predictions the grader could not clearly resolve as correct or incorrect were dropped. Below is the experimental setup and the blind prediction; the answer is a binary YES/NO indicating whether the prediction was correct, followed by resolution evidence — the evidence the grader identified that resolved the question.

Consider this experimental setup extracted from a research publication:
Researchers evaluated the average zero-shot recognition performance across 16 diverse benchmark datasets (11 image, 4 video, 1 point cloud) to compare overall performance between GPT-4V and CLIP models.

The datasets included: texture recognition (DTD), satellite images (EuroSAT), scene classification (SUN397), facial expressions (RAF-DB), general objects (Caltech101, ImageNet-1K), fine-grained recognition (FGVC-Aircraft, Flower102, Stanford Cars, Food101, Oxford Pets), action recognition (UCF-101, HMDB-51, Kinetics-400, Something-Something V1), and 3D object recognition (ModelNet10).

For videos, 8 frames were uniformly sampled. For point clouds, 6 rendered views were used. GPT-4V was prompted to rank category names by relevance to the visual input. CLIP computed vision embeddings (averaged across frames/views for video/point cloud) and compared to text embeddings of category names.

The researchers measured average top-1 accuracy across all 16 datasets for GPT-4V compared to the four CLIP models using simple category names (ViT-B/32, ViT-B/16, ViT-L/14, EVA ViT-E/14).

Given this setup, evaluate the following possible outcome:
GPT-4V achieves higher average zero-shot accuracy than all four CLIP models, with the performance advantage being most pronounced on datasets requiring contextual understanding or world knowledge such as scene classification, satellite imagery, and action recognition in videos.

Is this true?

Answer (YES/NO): NO